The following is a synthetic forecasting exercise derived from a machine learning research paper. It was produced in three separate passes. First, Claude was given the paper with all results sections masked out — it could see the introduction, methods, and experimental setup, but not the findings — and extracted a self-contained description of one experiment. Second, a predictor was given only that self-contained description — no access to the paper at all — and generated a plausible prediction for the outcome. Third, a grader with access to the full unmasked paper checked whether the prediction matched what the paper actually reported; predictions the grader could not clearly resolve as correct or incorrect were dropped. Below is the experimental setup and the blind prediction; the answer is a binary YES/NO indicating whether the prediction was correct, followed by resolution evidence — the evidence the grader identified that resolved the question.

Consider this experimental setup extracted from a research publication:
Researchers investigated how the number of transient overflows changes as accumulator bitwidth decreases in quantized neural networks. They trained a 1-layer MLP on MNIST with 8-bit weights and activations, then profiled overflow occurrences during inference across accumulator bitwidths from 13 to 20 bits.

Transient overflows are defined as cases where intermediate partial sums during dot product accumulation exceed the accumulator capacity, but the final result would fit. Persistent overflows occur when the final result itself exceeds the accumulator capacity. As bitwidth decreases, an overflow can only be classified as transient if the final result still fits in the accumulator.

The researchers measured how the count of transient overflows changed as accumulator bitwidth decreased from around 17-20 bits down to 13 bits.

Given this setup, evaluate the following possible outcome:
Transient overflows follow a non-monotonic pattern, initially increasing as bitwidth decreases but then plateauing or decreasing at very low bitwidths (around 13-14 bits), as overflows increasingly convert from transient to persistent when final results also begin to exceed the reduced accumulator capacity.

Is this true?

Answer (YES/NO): YES